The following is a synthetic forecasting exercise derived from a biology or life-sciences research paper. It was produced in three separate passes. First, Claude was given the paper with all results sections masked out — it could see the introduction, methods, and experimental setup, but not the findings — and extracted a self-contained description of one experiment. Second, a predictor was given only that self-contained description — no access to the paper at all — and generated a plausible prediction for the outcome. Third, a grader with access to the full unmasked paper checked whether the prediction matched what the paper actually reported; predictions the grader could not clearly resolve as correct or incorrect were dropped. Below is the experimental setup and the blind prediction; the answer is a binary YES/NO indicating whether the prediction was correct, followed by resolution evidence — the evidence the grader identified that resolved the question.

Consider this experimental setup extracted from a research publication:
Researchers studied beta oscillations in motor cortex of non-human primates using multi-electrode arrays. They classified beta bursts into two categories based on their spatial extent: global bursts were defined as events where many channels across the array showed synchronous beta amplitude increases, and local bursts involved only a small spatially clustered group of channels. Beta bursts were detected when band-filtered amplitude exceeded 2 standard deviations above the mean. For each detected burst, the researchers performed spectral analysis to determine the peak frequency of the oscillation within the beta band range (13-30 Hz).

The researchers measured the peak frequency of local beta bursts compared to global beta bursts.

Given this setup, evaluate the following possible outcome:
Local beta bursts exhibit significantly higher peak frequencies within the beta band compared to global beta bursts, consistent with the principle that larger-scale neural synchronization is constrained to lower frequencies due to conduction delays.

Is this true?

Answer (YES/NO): YES